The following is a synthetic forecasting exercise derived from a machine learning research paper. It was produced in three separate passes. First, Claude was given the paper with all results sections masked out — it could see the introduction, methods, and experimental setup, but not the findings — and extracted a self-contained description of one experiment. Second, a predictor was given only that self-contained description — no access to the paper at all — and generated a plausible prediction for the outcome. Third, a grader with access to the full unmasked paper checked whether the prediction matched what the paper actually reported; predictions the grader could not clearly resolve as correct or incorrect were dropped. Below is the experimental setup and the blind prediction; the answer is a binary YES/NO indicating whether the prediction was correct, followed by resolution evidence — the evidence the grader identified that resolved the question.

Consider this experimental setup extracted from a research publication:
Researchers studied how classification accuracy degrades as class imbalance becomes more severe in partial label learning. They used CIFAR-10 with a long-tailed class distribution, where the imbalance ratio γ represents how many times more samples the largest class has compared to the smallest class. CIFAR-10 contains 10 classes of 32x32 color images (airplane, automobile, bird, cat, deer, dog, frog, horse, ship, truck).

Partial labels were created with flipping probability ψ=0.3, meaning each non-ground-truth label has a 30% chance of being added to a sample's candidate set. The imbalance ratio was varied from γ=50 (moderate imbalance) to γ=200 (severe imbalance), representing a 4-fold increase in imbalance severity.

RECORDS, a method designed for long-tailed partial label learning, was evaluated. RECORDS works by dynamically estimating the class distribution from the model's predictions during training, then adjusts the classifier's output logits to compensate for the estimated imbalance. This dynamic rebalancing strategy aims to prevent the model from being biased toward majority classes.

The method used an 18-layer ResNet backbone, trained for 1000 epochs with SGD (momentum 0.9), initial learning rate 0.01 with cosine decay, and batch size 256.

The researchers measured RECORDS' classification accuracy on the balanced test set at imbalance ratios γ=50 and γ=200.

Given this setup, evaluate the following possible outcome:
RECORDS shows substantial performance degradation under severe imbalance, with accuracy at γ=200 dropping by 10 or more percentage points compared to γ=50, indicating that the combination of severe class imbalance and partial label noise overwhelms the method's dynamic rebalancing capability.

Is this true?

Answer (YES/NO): YES